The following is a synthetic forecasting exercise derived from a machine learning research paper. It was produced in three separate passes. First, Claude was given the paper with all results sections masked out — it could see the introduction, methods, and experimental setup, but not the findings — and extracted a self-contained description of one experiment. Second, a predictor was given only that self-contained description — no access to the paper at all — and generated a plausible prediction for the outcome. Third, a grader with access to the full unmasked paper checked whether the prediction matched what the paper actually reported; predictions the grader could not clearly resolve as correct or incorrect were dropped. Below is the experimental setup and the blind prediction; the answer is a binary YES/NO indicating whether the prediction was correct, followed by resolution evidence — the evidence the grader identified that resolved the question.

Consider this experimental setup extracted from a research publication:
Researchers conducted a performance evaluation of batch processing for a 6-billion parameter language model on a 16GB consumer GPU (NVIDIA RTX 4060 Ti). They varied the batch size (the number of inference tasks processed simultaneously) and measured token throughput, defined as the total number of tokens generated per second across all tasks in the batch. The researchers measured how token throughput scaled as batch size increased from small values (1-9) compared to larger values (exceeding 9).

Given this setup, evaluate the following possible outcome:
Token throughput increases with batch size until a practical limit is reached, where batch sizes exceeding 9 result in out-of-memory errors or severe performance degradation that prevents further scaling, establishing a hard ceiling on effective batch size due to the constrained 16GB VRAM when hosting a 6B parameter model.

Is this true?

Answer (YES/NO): NO